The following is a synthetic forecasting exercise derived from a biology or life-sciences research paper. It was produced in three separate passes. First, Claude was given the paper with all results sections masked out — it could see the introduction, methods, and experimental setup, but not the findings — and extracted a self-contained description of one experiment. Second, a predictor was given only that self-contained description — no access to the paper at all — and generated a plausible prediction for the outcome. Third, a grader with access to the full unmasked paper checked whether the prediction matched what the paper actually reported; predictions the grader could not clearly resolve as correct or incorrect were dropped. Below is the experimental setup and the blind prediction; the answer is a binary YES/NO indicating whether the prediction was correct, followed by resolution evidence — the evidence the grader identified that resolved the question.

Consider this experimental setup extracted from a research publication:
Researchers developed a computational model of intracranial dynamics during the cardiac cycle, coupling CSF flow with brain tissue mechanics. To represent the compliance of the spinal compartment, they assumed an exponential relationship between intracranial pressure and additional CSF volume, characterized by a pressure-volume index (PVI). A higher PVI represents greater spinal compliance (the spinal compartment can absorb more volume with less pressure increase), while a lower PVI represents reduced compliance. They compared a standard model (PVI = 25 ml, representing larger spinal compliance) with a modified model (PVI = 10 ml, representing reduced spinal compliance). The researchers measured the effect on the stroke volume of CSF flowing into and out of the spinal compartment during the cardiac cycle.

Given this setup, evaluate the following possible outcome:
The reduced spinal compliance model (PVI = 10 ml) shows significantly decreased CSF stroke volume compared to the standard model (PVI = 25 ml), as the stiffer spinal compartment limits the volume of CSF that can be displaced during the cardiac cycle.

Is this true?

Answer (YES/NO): NO